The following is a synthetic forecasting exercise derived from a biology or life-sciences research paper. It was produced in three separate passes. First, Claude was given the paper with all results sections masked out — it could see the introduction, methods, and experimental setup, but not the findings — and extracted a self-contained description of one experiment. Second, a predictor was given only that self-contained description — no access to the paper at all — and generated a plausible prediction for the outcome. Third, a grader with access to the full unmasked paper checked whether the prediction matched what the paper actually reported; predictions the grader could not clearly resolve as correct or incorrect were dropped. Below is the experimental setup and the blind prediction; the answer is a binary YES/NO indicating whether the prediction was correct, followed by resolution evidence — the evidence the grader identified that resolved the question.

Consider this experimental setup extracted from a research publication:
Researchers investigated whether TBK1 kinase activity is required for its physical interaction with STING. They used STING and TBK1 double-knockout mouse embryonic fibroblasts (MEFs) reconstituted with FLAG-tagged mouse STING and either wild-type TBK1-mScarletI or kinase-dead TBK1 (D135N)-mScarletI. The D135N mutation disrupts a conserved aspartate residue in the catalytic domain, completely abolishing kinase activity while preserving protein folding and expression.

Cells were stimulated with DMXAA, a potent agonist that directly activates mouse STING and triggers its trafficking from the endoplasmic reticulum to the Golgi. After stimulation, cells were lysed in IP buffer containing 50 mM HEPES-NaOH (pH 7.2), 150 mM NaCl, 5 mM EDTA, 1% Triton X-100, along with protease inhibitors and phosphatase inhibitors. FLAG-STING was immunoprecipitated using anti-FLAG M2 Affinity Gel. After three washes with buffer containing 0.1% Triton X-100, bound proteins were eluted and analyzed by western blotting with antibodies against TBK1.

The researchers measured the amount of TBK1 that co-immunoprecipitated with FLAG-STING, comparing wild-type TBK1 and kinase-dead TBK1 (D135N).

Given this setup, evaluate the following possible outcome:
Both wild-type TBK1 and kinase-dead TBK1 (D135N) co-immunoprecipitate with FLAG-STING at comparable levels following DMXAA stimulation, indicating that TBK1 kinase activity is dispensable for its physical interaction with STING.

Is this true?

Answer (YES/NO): NO